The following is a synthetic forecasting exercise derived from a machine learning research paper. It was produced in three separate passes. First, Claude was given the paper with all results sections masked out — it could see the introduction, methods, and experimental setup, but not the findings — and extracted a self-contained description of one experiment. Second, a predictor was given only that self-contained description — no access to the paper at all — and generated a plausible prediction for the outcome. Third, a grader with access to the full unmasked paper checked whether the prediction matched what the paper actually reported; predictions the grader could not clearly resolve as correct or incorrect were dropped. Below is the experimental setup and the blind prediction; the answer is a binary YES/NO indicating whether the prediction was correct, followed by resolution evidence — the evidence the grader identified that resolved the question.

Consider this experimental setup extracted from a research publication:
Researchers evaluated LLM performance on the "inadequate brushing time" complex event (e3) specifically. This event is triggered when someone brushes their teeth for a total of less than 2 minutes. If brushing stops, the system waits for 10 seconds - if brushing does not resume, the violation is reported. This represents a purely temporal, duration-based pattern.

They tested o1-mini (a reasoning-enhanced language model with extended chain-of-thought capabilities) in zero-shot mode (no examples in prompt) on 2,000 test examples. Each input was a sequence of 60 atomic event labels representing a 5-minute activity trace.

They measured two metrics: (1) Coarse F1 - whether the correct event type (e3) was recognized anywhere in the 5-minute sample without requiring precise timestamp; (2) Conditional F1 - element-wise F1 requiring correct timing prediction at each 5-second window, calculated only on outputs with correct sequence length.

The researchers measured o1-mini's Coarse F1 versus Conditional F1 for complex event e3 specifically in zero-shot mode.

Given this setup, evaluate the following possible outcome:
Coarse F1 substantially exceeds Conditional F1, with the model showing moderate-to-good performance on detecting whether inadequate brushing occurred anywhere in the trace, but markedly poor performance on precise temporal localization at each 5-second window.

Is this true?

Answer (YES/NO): YES